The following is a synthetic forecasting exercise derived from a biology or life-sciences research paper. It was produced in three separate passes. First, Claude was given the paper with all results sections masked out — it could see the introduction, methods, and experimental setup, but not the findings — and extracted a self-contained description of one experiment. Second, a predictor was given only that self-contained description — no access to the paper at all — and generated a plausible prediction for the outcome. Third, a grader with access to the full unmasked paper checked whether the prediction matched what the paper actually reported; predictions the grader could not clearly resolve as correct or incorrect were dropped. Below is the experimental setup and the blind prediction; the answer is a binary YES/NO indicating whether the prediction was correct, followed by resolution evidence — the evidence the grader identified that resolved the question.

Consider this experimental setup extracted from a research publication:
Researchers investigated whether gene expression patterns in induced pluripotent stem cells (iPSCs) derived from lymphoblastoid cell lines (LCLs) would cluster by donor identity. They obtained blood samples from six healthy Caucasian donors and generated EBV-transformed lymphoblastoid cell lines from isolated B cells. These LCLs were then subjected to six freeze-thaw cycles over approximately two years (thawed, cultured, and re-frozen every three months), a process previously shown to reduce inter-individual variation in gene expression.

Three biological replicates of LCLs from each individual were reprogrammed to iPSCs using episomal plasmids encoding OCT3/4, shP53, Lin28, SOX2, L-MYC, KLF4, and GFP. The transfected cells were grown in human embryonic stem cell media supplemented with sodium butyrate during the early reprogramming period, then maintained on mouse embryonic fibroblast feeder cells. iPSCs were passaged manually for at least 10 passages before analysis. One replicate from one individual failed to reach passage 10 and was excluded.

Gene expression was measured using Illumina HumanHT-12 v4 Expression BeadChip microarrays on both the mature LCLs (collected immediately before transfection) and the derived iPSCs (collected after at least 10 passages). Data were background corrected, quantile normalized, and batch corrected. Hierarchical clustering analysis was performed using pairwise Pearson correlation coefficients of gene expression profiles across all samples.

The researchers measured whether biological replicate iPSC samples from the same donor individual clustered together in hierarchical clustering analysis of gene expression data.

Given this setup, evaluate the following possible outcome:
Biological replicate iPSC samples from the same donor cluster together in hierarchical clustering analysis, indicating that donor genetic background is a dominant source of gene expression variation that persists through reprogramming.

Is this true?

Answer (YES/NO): YES